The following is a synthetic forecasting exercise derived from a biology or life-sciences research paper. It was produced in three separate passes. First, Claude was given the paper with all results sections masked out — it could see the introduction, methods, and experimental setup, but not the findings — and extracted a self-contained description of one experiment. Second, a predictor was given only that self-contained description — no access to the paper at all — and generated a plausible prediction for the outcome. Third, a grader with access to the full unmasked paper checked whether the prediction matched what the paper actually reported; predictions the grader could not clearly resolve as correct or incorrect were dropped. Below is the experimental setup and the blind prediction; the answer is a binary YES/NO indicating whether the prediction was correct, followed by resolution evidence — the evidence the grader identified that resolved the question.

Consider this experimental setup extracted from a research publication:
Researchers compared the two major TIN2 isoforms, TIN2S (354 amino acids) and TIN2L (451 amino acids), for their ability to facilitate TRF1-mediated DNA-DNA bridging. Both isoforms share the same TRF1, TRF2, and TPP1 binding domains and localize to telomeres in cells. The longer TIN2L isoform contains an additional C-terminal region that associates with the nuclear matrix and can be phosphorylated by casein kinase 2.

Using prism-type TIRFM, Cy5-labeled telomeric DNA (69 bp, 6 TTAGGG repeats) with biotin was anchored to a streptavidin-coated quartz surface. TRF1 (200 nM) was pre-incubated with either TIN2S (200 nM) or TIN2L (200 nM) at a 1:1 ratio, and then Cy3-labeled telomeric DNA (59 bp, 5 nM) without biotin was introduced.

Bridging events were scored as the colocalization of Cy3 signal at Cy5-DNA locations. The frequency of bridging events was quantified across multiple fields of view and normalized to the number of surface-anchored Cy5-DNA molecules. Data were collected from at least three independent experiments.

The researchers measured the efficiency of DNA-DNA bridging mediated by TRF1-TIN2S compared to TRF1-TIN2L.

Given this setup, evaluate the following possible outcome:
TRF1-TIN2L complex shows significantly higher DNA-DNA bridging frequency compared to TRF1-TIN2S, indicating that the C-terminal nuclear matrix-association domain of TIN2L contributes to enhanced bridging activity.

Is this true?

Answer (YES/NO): NO